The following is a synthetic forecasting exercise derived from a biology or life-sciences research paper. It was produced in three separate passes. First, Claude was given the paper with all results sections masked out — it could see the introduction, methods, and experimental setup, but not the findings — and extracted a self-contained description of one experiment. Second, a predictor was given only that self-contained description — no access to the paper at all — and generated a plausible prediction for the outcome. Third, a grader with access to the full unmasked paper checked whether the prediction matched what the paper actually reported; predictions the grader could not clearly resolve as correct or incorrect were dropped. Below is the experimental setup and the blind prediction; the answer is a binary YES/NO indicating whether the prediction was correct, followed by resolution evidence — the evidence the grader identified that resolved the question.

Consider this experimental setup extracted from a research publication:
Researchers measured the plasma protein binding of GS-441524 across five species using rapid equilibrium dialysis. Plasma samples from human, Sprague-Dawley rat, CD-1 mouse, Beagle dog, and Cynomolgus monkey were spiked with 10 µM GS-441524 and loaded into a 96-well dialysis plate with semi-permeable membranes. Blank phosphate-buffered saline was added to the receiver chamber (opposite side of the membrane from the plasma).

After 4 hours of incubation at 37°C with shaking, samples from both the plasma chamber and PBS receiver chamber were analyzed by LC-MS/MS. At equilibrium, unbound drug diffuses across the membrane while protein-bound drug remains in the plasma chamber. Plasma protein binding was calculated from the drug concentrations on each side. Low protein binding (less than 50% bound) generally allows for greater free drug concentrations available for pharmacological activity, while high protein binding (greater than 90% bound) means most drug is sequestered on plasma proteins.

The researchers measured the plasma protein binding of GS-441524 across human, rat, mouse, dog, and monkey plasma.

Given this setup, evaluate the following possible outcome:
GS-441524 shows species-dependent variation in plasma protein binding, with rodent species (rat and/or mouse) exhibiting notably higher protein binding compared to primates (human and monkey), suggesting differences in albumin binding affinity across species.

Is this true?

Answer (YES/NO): NO